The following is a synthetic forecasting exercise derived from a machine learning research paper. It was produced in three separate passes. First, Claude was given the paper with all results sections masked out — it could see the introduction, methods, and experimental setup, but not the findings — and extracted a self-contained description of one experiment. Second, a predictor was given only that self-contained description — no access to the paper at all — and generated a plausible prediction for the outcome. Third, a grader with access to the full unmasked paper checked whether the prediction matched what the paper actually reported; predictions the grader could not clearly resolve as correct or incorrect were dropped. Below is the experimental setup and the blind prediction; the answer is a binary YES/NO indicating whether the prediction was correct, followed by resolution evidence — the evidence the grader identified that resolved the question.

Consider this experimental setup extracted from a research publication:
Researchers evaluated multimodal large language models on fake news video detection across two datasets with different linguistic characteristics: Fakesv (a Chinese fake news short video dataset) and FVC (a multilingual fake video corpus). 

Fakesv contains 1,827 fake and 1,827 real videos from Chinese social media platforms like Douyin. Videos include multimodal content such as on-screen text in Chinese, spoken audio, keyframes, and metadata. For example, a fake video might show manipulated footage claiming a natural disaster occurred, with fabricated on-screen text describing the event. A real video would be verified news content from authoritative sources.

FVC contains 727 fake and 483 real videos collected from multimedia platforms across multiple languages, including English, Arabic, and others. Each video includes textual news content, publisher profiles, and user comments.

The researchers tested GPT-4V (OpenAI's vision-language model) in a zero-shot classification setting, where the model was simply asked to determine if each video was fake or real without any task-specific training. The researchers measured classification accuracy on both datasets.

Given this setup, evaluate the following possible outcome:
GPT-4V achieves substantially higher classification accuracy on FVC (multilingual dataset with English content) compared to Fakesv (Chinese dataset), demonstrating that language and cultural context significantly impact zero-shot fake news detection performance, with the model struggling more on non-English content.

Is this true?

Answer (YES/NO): YES